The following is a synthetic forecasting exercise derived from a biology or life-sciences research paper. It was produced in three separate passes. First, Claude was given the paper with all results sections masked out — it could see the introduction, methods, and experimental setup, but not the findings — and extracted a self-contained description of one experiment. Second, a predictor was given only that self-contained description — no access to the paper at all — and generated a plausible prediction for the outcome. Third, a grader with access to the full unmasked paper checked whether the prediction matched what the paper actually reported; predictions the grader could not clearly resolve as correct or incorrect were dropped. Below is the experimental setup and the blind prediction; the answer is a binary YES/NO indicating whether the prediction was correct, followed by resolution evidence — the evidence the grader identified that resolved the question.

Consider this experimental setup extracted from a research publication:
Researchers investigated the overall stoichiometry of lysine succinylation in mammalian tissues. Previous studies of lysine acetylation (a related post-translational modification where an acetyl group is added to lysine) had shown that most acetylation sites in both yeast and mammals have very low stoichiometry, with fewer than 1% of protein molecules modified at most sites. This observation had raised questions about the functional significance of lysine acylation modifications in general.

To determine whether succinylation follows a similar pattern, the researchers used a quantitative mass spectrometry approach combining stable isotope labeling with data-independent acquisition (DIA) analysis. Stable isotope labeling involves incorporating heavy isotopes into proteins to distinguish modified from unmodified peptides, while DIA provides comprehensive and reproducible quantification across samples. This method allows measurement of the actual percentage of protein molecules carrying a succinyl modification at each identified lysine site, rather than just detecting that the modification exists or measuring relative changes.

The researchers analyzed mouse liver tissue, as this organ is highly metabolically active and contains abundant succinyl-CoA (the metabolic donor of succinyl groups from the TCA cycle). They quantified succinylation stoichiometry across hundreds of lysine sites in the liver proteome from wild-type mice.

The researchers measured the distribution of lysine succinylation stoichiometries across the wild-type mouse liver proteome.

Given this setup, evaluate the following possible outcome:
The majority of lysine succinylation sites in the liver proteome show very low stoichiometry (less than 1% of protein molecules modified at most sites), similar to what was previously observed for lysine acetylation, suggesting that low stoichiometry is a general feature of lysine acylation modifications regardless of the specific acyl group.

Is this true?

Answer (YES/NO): NO